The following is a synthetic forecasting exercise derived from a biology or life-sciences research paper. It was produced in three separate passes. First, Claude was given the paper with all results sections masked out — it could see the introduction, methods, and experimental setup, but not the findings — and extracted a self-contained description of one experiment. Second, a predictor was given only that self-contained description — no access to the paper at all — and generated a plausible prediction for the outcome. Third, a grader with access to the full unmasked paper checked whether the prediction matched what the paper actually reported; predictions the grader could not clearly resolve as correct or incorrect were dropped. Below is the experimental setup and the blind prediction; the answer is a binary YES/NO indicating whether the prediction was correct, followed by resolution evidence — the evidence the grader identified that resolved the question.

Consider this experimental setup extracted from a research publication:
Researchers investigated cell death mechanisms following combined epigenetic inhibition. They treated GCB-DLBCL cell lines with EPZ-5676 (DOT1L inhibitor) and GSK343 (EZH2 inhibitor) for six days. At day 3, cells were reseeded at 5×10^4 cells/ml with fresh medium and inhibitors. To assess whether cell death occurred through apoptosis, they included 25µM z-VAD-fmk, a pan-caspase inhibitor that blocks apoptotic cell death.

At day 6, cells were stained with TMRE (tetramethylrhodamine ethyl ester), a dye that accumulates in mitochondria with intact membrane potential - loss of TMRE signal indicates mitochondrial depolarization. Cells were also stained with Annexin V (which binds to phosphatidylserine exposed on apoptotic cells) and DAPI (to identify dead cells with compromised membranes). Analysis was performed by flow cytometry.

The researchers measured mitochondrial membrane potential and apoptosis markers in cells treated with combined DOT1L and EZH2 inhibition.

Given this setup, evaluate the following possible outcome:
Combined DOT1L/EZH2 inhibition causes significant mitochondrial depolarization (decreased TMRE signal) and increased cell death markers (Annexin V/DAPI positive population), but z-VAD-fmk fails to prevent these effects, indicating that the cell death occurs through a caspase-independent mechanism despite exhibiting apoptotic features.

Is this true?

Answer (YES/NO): NO